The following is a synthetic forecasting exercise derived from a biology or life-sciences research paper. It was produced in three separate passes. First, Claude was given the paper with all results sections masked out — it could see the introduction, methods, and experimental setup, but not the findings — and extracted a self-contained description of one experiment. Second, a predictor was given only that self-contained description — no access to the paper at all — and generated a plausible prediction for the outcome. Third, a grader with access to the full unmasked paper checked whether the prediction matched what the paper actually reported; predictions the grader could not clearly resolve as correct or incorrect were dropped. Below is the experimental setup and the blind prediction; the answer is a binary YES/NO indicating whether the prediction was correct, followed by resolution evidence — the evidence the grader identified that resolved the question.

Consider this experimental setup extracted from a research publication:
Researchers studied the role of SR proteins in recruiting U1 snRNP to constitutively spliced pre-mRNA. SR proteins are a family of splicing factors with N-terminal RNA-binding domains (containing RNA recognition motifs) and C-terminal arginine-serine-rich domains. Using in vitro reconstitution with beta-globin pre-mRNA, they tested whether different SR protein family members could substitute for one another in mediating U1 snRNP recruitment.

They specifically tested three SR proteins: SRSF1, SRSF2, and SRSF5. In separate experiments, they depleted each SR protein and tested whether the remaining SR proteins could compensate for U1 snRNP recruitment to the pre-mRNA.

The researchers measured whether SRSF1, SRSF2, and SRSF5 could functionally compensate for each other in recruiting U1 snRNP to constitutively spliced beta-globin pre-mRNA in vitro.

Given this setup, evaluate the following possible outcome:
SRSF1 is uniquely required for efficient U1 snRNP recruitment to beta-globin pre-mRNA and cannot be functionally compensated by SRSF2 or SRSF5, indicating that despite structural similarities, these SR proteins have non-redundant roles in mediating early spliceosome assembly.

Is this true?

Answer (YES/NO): YES